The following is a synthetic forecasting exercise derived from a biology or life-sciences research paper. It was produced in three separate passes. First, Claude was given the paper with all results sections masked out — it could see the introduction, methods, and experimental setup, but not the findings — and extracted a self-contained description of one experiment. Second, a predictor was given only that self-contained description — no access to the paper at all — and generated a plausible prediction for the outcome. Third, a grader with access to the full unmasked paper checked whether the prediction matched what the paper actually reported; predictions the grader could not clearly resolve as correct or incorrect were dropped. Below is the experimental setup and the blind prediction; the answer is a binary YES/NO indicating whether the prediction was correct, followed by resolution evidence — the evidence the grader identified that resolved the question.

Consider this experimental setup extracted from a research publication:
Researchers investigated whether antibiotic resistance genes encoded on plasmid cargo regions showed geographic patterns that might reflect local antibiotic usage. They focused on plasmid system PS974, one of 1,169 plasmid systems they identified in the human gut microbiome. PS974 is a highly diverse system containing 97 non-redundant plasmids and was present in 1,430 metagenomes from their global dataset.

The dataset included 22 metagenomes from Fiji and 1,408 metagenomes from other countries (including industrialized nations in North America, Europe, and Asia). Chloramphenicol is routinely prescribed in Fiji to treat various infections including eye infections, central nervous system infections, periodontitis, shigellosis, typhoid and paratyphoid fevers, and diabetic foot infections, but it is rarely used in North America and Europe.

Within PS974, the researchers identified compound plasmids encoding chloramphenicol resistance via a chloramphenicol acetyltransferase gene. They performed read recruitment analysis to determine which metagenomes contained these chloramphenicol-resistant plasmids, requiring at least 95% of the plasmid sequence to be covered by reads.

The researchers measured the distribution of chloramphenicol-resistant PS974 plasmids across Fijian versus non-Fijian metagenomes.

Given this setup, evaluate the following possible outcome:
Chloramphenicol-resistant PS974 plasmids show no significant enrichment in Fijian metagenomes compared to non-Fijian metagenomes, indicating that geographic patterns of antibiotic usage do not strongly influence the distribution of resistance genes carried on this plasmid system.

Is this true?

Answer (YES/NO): NO